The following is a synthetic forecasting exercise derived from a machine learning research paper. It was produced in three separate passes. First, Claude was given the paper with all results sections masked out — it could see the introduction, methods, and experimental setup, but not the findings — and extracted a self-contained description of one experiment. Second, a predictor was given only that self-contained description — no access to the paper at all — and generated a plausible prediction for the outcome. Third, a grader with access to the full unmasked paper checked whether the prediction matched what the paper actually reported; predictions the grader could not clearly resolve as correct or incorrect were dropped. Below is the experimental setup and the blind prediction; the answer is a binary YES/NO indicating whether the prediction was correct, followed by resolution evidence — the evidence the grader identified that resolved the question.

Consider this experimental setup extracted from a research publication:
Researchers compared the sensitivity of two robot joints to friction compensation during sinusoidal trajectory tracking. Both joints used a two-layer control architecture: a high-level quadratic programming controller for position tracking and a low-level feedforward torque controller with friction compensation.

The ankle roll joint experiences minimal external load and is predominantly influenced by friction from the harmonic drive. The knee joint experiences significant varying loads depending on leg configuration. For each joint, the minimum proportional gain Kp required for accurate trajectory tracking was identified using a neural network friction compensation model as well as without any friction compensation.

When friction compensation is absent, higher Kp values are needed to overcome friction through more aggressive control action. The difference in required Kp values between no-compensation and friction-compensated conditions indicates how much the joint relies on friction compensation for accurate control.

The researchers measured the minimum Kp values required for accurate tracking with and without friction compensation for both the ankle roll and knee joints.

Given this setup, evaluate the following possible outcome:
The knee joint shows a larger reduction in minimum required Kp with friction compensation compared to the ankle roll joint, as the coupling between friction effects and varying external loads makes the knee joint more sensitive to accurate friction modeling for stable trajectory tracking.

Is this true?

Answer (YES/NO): YES